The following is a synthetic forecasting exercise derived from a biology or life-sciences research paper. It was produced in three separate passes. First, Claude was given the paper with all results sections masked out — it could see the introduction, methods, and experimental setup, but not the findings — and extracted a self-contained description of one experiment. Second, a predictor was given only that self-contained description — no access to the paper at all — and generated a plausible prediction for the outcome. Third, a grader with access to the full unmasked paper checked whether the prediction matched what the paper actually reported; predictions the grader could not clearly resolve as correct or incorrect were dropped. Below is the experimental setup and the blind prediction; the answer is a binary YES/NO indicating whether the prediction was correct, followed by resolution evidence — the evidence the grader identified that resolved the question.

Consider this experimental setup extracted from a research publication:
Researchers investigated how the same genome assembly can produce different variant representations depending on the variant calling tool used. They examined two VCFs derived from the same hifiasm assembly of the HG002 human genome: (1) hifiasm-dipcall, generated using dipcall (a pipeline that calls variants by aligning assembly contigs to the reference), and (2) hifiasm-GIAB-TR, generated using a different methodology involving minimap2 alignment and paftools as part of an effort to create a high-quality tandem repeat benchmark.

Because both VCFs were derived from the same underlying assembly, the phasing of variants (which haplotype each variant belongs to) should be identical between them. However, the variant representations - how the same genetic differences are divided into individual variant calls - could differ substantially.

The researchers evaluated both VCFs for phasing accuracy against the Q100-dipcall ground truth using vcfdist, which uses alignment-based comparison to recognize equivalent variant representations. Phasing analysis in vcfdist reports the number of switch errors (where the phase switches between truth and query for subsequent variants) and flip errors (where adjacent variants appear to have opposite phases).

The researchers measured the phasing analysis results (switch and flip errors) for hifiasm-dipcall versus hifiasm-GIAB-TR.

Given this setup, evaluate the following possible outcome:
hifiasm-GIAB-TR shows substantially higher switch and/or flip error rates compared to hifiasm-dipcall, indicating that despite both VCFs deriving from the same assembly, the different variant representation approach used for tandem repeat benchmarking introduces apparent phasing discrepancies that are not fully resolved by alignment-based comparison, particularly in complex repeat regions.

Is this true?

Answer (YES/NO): NO